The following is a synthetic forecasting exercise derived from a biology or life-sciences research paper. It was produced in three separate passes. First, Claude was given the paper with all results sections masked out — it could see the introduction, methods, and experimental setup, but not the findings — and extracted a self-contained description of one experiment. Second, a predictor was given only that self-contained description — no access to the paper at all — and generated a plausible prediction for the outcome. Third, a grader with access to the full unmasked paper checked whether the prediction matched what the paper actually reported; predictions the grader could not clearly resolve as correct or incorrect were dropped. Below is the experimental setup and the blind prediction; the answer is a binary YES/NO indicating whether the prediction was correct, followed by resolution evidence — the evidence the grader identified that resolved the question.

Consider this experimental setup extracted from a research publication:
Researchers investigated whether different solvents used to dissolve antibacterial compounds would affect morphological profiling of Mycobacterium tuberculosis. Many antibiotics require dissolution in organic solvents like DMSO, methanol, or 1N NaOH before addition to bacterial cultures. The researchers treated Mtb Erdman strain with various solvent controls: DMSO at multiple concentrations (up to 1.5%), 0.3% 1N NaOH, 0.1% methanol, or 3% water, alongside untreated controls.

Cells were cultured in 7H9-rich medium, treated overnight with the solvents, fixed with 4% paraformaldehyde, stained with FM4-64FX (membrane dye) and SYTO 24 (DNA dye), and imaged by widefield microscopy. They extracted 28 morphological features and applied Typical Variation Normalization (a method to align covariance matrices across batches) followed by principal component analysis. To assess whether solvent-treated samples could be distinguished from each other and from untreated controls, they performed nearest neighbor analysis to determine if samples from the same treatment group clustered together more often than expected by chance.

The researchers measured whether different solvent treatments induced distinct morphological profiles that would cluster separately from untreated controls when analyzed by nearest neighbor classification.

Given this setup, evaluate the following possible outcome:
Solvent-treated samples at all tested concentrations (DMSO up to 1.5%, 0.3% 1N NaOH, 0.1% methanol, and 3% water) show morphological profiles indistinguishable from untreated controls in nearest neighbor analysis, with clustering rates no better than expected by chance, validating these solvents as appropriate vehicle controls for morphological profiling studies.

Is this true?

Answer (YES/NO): YES